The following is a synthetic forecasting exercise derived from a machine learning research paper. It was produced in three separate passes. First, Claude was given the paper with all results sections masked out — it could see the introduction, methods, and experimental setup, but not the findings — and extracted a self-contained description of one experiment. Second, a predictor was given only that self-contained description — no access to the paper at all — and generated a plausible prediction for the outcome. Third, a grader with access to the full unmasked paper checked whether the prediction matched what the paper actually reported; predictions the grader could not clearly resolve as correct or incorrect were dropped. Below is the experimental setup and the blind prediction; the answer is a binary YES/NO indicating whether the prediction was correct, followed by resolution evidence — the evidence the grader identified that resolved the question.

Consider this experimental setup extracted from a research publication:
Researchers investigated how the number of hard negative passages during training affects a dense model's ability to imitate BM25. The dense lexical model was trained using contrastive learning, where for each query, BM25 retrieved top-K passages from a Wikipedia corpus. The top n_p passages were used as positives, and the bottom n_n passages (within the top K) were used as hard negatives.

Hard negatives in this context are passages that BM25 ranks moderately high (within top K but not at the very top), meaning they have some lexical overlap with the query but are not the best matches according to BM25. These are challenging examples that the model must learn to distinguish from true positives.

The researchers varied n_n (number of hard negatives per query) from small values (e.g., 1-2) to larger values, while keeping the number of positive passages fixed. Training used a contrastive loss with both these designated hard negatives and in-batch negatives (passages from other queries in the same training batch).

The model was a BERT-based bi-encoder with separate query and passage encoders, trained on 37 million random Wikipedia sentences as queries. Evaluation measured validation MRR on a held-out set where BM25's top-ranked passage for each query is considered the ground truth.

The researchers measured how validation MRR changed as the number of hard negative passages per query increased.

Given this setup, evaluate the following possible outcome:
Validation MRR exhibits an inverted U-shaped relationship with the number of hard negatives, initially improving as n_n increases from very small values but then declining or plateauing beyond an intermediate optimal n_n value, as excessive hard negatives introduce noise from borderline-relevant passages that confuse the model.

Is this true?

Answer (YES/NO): NO